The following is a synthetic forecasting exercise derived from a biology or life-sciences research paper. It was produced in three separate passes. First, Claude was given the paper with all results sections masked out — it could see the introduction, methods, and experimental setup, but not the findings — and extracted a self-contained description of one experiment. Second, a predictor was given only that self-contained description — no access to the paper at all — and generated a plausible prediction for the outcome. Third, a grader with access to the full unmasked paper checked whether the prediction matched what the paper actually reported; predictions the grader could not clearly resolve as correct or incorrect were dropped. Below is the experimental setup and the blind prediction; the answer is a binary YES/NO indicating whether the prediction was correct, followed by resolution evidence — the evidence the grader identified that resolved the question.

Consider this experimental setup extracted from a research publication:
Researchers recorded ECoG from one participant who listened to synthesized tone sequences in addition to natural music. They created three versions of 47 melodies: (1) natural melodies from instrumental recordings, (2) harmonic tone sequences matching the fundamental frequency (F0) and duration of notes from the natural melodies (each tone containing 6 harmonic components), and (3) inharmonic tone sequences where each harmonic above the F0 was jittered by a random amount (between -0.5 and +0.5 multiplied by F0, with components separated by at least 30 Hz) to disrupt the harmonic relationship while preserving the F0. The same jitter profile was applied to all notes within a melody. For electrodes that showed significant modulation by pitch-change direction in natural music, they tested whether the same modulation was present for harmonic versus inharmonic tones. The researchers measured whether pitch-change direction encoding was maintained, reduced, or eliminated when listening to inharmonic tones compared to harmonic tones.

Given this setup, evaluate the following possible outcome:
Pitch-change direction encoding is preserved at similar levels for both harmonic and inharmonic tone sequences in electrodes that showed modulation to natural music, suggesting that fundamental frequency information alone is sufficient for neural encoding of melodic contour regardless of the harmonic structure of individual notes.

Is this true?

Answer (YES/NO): NO